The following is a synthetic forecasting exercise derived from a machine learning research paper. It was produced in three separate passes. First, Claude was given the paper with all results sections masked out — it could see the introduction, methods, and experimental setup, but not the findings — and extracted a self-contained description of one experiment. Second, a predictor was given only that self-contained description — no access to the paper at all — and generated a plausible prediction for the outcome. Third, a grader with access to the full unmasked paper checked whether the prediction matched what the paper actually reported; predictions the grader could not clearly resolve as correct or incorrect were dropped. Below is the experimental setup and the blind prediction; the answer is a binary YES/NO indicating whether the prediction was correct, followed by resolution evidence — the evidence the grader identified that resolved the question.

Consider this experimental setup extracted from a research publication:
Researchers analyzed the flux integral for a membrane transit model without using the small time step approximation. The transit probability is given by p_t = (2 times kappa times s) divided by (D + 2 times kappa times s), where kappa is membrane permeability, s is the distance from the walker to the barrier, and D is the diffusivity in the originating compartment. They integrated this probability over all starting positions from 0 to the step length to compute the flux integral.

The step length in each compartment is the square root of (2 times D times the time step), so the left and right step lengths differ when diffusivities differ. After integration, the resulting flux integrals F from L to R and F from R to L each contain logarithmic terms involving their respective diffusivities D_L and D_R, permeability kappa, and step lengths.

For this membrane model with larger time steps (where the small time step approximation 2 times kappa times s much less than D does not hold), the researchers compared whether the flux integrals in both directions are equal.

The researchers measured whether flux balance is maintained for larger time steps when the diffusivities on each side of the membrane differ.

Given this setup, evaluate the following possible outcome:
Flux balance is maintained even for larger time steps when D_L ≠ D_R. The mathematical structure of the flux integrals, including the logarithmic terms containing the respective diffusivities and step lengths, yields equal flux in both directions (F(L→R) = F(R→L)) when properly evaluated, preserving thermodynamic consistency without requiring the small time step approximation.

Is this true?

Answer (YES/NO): NO